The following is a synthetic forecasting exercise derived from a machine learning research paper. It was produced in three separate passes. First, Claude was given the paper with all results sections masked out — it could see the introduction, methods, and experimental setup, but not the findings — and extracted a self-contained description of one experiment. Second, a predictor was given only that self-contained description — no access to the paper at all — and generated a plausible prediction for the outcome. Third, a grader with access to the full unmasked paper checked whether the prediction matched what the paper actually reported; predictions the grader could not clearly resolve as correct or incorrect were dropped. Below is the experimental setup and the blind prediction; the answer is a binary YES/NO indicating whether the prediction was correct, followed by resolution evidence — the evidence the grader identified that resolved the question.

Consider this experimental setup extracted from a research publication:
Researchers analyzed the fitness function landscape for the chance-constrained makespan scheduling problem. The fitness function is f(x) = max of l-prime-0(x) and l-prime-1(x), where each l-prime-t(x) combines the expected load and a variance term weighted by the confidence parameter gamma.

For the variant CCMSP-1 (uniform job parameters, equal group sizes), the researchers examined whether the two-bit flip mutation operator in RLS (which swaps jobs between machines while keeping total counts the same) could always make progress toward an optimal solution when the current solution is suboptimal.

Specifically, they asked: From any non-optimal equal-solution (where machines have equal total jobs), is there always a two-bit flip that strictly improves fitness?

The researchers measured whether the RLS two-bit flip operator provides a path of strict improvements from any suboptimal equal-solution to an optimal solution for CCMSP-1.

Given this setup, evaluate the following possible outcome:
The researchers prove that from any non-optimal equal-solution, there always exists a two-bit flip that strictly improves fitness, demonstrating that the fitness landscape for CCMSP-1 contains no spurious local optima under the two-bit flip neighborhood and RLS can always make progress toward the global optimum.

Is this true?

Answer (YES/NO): YES